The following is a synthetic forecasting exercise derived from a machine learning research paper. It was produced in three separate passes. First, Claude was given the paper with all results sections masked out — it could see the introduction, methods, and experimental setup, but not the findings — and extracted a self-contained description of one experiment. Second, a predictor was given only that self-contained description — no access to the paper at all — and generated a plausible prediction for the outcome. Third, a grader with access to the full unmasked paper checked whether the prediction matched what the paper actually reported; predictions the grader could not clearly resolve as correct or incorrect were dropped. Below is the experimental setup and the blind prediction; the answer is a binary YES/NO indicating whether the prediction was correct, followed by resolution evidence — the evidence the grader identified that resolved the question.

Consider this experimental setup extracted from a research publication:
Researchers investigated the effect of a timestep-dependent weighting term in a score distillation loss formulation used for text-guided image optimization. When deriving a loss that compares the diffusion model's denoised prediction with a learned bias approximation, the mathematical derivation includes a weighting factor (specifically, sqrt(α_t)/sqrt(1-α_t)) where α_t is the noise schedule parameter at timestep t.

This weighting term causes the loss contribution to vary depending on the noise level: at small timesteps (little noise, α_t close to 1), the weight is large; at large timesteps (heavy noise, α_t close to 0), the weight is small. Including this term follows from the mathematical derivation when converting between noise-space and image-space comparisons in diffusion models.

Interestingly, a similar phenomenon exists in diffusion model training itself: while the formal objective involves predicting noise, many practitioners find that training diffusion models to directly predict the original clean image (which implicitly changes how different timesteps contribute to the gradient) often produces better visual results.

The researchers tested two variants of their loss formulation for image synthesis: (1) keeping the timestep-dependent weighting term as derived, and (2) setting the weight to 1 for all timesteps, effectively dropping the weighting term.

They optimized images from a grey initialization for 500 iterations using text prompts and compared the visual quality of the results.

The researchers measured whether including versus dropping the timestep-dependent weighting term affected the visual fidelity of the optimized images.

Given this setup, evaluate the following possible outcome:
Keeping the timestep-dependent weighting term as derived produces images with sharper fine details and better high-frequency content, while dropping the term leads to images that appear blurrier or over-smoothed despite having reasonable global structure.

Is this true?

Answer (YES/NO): NO